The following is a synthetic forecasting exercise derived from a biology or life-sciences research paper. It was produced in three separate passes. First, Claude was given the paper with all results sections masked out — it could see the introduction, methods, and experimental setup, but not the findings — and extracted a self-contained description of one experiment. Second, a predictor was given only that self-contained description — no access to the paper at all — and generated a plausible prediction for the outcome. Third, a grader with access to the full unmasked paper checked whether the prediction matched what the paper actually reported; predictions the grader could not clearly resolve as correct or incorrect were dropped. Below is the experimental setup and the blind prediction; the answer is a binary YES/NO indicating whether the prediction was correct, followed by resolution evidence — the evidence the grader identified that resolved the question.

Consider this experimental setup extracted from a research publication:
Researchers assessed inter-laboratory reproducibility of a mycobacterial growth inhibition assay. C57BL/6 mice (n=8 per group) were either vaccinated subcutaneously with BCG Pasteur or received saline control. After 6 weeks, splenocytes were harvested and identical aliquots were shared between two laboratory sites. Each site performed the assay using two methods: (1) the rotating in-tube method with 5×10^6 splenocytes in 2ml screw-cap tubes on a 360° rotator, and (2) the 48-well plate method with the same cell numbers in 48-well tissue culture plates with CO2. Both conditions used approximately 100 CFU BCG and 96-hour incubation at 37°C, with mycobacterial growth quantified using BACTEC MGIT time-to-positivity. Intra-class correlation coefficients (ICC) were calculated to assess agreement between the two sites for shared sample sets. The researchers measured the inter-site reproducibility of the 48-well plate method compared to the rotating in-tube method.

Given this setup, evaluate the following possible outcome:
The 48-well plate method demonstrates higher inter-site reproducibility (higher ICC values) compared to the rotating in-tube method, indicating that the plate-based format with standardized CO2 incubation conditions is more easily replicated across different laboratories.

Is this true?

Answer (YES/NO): NO